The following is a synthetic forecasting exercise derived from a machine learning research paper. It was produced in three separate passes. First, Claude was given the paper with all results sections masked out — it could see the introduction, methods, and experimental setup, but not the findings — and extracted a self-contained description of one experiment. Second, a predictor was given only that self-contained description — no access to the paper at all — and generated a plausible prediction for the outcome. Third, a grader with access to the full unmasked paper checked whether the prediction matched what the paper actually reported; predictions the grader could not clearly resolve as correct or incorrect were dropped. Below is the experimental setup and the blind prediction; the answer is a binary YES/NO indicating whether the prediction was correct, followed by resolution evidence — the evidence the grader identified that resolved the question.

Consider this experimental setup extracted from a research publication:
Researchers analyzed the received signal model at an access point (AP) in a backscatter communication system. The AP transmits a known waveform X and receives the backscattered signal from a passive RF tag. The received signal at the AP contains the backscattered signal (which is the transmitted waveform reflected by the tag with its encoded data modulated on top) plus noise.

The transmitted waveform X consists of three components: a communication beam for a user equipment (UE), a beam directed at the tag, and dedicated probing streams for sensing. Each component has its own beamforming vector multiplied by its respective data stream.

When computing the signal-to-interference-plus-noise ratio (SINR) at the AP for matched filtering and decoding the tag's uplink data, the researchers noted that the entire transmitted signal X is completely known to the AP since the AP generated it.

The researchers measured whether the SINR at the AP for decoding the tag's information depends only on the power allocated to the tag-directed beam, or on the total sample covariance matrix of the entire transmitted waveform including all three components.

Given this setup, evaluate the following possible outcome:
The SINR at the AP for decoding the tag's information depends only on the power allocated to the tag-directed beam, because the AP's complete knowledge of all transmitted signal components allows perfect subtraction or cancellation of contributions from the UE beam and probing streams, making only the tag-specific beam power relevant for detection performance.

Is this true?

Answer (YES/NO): NO